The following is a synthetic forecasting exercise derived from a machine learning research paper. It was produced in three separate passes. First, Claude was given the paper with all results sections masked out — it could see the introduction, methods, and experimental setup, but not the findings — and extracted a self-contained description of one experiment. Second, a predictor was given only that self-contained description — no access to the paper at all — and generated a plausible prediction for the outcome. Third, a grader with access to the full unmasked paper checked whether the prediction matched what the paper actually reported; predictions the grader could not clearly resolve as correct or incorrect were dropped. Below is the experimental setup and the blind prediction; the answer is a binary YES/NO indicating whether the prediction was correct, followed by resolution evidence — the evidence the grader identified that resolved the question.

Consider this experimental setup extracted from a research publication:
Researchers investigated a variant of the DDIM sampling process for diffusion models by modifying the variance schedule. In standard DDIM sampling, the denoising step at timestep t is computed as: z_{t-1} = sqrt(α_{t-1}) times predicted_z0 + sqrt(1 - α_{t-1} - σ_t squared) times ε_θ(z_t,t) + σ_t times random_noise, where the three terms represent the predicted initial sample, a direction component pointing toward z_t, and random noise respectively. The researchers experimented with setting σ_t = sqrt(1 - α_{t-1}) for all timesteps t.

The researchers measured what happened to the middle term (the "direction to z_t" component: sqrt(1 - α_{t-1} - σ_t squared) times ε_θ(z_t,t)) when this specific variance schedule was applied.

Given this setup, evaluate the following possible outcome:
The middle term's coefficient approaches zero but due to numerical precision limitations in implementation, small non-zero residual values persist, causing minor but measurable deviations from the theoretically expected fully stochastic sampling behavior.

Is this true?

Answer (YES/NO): NO